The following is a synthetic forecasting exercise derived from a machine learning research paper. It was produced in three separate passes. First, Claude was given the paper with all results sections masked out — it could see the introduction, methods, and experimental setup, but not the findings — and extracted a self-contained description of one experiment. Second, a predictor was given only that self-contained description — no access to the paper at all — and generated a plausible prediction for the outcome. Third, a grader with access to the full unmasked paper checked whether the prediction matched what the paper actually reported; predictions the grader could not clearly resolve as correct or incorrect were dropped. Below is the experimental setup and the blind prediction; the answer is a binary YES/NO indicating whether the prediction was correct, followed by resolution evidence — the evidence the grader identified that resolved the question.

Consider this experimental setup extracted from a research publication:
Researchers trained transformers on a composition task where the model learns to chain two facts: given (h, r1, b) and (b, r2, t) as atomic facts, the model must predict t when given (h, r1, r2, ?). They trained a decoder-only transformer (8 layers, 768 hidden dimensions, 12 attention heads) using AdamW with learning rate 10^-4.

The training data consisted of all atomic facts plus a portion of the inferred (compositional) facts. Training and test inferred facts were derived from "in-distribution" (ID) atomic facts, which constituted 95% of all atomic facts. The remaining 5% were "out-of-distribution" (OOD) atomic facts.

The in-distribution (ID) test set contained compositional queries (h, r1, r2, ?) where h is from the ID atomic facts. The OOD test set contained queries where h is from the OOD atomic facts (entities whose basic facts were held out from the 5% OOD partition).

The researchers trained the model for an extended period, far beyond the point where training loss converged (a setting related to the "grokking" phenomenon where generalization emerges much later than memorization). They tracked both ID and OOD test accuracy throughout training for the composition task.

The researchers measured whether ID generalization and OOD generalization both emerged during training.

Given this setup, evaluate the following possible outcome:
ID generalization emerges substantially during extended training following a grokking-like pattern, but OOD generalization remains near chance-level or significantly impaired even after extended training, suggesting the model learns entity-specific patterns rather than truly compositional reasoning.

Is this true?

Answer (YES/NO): YES